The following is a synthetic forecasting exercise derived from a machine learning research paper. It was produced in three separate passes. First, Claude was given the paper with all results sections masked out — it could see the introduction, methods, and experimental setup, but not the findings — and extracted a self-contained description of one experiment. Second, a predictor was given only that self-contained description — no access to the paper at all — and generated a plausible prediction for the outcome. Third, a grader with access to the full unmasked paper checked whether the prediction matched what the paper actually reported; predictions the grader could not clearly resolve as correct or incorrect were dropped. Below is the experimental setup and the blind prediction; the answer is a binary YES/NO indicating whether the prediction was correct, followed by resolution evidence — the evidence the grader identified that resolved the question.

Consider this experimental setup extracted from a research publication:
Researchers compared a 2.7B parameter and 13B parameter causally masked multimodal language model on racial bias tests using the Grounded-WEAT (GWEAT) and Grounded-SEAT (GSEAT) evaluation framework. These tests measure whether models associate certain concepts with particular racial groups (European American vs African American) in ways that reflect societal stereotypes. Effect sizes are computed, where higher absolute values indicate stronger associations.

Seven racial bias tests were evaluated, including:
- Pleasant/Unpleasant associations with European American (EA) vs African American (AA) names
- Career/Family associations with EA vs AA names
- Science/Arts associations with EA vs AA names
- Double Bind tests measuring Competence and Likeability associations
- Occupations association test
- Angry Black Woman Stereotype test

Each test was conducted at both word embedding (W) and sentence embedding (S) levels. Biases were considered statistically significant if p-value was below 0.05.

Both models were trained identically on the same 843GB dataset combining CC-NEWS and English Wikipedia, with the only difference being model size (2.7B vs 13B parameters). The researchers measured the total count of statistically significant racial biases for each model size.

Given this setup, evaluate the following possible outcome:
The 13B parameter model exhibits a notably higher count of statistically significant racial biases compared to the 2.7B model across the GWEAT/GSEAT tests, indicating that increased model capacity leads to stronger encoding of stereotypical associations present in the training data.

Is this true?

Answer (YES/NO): YES